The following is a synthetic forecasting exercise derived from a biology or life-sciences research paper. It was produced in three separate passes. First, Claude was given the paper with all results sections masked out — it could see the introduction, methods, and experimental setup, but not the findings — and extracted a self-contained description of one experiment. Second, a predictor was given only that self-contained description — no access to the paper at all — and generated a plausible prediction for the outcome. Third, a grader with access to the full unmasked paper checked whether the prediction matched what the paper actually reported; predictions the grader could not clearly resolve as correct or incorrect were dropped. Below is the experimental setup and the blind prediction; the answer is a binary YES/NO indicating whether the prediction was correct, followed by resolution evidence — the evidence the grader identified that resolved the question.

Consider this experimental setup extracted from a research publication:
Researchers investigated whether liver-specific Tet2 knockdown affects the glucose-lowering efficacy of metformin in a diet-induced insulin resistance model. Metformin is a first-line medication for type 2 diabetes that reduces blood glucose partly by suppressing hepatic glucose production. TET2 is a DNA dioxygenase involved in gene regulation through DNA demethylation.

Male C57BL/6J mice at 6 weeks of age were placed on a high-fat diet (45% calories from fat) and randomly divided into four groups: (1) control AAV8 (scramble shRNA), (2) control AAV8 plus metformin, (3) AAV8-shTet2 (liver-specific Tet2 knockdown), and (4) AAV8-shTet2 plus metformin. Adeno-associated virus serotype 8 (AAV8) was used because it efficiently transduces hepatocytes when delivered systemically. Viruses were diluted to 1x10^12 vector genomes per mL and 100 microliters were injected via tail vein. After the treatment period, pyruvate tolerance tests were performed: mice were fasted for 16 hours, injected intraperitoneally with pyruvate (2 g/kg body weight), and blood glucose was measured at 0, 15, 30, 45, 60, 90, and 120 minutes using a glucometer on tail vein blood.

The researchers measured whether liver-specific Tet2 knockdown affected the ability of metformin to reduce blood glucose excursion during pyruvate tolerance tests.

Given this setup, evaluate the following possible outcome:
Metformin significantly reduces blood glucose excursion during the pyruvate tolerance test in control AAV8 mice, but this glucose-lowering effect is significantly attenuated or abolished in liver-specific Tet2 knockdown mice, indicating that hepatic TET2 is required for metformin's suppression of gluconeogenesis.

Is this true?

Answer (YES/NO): NO